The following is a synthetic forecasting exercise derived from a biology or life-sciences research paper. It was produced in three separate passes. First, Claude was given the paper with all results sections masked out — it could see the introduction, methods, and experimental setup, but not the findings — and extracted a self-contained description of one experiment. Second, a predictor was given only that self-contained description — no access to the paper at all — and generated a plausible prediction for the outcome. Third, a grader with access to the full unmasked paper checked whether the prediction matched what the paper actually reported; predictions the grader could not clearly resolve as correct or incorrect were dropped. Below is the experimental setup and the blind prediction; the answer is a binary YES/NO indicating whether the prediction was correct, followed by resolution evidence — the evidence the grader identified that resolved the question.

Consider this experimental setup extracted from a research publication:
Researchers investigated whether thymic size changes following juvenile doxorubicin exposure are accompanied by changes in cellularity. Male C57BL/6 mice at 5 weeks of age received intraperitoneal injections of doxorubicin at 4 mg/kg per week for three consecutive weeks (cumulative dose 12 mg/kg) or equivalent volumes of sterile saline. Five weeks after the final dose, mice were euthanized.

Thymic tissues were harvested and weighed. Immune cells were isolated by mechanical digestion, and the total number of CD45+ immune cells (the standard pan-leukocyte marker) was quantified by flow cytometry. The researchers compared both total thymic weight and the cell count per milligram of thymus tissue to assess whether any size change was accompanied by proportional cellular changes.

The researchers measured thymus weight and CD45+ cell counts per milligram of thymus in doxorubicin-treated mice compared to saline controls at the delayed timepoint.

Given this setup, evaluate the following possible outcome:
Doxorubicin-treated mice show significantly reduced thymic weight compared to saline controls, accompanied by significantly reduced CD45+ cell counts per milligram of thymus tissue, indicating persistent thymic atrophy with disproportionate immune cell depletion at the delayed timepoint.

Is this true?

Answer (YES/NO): NO